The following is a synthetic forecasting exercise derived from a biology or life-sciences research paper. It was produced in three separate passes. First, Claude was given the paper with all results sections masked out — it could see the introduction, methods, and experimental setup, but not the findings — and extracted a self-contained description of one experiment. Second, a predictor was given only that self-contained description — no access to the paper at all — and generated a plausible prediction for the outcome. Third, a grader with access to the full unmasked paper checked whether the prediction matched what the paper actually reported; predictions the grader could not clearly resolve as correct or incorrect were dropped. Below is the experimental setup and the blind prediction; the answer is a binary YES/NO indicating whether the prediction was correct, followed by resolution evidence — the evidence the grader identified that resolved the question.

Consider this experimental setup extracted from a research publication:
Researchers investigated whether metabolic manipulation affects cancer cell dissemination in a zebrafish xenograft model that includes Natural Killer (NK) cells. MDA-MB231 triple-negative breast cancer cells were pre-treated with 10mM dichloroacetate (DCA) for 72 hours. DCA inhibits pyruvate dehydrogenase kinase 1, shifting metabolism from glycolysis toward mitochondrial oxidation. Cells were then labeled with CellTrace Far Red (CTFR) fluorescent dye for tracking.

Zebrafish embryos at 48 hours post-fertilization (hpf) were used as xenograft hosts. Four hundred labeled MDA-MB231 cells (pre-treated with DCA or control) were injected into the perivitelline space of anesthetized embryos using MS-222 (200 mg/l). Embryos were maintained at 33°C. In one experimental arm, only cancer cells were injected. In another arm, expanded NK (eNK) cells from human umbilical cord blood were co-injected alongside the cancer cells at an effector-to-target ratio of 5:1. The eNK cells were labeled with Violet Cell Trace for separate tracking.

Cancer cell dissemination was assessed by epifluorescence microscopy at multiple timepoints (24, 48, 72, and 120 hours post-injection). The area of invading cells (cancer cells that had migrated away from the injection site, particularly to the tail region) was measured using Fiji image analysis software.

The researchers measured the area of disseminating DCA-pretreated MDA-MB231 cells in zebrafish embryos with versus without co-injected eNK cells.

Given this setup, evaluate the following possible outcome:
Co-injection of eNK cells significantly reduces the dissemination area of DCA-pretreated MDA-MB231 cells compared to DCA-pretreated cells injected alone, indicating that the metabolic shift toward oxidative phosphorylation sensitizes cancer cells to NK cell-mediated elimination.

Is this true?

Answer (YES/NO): YES